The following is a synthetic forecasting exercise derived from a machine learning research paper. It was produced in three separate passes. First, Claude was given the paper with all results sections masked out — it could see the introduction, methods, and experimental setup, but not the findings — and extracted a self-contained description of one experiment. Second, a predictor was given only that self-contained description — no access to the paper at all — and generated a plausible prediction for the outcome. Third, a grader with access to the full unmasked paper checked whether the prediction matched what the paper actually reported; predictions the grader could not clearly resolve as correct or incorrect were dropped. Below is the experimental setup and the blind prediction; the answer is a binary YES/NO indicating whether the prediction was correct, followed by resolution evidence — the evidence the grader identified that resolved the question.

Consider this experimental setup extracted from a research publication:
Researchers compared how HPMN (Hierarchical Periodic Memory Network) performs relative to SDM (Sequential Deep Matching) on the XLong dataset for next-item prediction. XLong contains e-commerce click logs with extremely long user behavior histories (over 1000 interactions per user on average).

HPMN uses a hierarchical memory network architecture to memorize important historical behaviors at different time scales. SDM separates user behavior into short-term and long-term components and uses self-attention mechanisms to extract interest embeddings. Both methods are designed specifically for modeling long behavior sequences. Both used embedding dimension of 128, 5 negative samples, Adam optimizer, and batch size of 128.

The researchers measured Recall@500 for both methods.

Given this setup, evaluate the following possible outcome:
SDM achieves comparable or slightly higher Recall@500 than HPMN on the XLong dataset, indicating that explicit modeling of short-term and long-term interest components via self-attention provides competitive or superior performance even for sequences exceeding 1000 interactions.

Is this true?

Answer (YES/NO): NO